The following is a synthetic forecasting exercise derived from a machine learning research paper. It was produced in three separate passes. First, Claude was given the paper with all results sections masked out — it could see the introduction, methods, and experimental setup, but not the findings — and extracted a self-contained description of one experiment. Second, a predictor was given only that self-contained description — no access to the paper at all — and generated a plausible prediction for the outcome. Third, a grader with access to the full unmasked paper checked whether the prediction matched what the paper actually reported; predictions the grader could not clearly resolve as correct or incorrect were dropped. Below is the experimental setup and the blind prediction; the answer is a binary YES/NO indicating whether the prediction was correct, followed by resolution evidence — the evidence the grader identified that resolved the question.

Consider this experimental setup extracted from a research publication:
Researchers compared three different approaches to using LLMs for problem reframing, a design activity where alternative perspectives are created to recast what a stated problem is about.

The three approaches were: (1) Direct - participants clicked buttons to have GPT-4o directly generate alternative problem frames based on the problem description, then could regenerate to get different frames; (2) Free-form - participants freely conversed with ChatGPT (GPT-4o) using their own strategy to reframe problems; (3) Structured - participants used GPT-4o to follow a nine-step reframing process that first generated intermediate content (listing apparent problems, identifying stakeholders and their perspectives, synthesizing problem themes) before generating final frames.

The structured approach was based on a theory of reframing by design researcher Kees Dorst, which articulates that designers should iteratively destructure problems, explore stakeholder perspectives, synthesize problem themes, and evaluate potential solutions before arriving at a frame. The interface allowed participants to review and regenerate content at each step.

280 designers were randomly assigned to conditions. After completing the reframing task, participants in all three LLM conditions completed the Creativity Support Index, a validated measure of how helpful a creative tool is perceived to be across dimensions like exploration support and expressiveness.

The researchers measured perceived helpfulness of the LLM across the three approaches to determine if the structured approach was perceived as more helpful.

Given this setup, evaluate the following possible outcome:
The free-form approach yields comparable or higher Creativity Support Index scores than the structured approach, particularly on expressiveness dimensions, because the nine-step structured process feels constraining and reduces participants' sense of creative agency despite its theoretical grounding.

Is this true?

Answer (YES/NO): NO